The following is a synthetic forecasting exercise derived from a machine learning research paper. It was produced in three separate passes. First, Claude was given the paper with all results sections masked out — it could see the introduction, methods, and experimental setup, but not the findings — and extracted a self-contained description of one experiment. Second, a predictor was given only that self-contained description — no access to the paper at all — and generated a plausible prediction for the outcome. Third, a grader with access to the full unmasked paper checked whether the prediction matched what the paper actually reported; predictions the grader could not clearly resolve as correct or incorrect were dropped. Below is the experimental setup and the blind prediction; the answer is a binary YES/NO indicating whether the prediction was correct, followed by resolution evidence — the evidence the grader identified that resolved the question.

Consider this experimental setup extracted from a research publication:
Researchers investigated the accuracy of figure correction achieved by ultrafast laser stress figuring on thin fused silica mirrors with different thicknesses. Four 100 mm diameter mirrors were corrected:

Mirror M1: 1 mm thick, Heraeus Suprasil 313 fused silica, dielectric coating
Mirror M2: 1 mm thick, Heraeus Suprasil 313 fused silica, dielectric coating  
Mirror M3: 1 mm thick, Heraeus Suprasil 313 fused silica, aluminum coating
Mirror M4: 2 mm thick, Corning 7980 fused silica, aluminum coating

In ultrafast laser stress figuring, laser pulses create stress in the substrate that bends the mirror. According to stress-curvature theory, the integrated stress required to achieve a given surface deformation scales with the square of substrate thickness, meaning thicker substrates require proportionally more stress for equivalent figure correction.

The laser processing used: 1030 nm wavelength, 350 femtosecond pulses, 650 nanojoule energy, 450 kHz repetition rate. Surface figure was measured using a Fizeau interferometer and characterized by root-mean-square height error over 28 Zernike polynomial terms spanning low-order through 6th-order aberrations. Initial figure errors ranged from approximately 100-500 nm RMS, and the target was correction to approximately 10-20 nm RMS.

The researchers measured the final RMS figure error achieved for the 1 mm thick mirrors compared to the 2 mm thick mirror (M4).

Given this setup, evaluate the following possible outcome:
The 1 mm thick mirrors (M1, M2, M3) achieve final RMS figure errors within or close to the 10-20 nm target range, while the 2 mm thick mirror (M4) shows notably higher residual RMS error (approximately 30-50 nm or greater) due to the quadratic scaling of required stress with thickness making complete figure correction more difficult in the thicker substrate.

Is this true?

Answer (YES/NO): NO